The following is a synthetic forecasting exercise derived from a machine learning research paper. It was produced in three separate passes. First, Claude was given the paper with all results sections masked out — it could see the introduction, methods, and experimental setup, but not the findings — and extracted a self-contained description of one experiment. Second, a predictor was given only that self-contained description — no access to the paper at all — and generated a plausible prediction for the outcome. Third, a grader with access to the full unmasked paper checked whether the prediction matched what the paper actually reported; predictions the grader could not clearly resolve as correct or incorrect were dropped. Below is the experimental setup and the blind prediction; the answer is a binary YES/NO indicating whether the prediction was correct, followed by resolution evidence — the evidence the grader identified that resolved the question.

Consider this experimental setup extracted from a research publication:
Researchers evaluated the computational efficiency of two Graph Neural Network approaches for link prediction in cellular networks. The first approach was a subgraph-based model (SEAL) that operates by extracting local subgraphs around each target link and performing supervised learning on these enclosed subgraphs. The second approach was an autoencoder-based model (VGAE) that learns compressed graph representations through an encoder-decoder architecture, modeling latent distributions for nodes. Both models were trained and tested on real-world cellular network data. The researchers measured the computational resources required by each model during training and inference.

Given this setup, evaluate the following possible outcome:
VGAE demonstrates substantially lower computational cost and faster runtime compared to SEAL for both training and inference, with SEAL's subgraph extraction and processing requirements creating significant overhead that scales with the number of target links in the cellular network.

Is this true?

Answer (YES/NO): YES